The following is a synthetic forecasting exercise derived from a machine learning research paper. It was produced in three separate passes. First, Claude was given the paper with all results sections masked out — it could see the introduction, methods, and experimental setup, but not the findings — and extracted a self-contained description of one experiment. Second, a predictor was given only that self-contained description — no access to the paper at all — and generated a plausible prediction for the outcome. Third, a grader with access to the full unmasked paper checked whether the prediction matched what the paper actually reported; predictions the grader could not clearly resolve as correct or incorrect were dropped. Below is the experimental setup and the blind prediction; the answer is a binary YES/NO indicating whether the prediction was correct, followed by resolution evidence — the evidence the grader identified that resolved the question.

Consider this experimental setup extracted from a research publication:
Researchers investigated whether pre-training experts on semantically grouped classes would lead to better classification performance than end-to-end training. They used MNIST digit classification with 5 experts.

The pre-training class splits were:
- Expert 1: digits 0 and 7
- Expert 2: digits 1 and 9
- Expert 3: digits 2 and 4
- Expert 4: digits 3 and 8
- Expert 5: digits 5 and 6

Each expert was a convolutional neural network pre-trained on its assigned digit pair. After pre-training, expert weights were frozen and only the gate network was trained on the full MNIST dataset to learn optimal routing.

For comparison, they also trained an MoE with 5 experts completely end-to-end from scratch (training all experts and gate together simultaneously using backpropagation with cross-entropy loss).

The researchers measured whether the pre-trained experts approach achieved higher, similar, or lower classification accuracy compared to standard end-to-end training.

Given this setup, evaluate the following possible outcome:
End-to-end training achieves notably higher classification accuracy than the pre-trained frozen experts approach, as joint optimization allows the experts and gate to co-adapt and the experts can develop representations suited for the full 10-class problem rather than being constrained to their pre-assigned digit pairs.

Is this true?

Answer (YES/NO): NO